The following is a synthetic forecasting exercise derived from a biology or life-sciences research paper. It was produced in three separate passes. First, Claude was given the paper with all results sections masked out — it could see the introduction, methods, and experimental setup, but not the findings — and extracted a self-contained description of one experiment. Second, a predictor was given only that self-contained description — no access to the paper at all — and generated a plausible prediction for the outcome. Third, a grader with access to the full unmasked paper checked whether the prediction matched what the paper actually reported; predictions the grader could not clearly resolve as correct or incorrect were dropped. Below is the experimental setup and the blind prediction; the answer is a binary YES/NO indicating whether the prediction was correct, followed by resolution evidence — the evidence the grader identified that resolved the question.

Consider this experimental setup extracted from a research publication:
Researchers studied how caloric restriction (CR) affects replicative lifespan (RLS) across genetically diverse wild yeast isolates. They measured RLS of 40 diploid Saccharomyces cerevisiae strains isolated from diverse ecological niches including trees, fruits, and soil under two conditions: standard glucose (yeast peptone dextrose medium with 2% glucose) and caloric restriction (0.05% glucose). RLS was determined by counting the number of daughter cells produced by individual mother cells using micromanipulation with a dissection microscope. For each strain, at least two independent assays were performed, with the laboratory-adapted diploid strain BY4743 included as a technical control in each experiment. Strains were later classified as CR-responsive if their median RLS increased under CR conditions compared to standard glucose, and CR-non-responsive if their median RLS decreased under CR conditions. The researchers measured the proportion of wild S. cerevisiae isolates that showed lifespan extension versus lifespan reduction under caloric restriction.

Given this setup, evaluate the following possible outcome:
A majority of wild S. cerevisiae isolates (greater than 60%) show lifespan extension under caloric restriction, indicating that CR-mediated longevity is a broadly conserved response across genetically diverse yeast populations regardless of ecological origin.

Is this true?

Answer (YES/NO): NO